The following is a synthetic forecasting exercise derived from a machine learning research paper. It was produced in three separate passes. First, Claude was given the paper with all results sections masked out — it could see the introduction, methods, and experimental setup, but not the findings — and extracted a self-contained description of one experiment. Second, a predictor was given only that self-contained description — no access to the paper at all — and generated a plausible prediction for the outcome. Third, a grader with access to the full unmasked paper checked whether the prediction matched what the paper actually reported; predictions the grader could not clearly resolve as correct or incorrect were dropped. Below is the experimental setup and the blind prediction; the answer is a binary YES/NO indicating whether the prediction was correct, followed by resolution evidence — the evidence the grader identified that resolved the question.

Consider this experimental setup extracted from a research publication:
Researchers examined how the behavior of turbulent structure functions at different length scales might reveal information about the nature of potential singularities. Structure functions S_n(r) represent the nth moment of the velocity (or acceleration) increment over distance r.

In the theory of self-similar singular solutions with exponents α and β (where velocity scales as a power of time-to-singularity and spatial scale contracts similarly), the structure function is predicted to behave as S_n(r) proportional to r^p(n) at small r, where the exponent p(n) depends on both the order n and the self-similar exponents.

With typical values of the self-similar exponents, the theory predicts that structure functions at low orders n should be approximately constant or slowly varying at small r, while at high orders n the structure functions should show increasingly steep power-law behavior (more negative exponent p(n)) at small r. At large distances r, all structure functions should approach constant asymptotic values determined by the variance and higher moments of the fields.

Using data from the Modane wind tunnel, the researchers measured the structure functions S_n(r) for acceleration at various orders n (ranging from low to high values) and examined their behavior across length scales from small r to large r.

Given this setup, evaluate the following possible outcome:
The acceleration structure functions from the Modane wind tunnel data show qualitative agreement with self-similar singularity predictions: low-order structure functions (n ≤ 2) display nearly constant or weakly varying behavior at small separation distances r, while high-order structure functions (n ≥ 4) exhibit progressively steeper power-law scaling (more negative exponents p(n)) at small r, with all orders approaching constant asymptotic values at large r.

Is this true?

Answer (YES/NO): YES